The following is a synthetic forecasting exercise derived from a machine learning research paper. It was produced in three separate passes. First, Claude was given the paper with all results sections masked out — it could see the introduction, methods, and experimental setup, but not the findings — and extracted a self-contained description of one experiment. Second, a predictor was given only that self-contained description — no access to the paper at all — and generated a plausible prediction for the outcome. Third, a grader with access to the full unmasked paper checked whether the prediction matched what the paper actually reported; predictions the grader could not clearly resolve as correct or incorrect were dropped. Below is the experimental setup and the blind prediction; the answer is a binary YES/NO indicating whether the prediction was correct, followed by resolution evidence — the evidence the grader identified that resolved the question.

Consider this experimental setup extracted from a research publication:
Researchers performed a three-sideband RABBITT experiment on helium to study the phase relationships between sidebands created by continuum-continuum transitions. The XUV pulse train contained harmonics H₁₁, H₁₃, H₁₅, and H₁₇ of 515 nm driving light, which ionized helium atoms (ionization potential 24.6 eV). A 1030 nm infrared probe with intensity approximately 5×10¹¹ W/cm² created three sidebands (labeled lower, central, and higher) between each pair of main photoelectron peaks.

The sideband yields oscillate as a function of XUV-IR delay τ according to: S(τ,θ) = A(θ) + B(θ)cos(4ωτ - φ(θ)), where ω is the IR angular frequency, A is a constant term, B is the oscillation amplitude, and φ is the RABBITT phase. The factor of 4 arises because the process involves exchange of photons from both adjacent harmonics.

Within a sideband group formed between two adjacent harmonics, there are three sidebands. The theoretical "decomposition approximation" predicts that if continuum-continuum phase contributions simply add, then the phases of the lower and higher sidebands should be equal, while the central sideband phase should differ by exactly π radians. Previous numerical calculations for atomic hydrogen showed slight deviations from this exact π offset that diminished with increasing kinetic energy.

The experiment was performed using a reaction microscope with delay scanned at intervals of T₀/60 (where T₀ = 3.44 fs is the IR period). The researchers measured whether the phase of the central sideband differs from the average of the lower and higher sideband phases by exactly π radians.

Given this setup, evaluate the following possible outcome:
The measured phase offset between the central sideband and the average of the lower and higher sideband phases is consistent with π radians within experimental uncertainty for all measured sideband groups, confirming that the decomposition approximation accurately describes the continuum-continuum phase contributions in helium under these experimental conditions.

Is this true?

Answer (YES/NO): NO